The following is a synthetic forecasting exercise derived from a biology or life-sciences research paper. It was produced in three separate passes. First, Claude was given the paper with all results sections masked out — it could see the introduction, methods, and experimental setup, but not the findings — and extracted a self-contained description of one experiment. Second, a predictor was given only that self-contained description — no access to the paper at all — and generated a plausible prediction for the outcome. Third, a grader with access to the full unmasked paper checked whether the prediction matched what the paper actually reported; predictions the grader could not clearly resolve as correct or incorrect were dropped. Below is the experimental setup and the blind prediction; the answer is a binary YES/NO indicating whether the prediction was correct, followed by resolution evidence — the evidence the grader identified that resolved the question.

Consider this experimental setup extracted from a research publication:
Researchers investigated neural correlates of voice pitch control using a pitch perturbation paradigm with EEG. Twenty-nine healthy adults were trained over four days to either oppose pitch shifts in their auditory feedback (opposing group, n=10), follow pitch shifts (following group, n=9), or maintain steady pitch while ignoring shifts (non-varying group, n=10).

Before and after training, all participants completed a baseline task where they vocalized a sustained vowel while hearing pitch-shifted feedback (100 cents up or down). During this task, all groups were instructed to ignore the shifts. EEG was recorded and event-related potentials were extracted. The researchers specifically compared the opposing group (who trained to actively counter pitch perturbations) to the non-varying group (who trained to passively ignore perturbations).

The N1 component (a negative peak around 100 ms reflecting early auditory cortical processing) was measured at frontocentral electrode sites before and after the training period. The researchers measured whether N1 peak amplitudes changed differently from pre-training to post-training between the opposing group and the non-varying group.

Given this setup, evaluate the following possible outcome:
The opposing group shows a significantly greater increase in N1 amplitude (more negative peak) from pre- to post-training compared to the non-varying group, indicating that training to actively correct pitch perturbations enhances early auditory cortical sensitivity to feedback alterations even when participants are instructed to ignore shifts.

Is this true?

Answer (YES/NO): NO